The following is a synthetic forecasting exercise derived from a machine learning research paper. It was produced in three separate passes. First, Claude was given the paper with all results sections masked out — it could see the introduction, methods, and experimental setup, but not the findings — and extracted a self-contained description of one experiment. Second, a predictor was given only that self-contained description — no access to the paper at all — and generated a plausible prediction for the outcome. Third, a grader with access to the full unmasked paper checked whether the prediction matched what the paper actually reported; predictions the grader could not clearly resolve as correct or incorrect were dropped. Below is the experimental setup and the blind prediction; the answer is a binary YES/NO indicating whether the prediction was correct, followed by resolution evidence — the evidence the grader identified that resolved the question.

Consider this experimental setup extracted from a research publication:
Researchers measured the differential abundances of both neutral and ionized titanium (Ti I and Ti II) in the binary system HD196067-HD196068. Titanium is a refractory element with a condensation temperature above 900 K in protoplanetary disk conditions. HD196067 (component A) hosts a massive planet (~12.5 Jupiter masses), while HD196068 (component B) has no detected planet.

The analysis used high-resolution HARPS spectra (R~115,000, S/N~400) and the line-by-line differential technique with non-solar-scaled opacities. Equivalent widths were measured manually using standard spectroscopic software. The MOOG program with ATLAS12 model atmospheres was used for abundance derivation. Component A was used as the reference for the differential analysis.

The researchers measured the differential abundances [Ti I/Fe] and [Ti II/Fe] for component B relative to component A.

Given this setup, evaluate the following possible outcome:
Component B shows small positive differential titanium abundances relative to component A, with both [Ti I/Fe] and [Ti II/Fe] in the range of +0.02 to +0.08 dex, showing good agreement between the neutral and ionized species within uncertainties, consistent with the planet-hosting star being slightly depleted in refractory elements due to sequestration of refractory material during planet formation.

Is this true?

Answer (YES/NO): NO